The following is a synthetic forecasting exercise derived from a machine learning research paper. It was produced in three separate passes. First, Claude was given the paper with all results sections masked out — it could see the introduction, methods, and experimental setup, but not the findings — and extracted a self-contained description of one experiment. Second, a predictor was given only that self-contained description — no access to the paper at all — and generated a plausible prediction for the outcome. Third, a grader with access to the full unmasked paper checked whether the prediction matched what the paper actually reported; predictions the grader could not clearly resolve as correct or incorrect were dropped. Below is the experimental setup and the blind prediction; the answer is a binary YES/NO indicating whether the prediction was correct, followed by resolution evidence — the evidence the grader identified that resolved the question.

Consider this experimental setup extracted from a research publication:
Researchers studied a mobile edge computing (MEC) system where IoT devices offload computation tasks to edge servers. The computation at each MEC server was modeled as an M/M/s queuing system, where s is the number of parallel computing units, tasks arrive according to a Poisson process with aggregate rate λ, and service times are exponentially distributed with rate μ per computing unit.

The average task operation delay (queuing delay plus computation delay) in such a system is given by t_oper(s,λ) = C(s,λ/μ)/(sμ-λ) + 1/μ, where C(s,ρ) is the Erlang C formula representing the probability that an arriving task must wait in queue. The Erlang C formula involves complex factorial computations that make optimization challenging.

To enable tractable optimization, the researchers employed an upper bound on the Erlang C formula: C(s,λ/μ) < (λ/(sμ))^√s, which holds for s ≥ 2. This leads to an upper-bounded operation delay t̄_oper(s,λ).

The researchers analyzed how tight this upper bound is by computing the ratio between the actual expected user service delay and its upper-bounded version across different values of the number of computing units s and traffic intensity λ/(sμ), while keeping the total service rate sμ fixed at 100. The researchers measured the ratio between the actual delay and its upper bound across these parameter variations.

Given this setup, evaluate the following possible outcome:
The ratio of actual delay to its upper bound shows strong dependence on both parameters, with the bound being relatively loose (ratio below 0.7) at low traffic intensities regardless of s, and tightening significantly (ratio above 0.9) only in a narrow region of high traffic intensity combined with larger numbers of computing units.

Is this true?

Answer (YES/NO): NO